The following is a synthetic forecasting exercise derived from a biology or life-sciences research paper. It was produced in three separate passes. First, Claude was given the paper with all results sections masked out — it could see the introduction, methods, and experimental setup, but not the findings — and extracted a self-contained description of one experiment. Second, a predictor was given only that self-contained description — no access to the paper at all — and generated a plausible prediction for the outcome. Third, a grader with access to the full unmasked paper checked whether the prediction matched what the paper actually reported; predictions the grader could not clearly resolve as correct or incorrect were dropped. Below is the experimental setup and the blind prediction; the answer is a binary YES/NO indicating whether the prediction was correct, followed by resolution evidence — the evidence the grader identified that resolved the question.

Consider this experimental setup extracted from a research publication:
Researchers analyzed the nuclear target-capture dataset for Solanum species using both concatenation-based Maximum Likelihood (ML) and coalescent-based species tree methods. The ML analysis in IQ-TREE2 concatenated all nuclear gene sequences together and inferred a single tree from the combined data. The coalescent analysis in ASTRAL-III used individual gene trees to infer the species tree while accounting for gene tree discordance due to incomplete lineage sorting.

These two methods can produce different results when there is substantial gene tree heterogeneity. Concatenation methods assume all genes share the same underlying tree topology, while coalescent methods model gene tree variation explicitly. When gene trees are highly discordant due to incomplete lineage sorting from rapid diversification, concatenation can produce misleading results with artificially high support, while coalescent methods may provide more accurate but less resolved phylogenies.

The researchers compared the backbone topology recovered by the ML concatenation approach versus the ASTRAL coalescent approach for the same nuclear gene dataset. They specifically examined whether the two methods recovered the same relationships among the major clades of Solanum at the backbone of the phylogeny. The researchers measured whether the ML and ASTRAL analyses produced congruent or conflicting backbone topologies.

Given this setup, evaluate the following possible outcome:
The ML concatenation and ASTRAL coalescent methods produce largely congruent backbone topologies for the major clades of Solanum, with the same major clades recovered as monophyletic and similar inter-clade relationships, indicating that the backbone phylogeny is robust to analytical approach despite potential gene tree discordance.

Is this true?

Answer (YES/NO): YES